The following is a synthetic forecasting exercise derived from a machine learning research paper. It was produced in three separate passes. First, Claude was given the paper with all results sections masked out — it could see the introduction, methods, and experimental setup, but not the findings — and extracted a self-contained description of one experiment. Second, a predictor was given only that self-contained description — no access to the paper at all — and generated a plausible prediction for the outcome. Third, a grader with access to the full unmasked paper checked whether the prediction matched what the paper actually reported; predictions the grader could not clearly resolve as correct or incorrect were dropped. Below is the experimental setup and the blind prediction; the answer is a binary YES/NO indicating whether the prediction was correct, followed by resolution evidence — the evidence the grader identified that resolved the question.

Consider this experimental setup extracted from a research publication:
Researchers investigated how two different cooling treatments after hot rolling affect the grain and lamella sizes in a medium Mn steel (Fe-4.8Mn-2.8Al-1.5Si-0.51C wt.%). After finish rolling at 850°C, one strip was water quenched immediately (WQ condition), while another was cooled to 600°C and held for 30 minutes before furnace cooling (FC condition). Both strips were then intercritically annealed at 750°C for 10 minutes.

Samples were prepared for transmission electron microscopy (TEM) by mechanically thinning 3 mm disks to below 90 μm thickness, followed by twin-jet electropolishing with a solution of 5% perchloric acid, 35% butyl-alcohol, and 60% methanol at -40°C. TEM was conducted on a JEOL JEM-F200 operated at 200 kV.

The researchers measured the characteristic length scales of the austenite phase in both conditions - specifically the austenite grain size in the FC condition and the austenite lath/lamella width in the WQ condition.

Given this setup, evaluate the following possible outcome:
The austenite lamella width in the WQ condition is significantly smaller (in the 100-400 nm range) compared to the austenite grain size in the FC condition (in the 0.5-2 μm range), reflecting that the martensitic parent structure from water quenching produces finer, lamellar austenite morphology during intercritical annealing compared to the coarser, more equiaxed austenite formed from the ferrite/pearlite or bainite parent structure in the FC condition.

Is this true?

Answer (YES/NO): YES